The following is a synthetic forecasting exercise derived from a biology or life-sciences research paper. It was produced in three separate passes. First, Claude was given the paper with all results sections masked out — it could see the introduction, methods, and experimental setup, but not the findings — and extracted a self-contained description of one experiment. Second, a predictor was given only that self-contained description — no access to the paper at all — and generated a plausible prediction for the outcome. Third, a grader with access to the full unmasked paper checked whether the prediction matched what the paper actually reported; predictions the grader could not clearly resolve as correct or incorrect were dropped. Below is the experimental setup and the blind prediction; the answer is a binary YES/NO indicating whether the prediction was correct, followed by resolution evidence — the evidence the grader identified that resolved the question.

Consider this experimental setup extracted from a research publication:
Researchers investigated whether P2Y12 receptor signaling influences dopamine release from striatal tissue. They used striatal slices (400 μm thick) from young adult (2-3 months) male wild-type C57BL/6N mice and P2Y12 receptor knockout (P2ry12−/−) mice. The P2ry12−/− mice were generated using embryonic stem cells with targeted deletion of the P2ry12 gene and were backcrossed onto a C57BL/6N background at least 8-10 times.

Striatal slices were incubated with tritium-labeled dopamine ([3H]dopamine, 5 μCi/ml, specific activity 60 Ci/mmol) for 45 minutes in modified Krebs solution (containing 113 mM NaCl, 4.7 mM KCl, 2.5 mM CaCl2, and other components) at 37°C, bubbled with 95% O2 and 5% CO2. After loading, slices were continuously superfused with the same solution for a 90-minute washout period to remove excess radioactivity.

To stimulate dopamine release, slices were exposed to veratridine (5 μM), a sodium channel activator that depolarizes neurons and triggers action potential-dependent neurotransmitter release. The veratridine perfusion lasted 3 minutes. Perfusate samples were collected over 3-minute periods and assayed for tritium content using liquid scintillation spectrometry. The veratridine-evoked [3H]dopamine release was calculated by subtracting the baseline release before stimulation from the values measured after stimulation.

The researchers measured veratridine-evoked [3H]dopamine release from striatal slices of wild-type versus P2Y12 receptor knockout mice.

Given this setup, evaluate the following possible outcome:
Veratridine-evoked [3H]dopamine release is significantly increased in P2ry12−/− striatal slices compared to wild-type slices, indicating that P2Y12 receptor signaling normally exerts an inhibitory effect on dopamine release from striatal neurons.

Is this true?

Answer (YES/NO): YES